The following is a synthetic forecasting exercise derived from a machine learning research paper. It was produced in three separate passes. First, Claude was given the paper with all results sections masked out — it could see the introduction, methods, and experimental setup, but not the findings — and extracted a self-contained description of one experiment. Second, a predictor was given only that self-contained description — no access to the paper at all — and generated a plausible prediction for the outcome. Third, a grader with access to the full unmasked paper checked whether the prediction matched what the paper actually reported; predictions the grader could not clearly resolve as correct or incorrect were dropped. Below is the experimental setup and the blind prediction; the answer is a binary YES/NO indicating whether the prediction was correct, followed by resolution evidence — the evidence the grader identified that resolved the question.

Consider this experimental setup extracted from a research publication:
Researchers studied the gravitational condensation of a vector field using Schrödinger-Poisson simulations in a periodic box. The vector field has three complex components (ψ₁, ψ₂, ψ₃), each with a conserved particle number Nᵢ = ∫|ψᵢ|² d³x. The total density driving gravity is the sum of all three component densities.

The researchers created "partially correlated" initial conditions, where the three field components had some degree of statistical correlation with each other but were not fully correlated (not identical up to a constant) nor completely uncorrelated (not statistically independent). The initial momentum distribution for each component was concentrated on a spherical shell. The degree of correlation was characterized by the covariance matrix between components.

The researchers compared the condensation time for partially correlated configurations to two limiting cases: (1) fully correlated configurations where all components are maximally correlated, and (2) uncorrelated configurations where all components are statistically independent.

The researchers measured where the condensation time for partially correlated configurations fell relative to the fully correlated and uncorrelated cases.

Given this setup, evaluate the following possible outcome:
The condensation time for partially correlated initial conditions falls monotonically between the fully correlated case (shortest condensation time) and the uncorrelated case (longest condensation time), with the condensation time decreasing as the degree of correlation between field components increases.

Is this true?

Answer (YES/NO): YES